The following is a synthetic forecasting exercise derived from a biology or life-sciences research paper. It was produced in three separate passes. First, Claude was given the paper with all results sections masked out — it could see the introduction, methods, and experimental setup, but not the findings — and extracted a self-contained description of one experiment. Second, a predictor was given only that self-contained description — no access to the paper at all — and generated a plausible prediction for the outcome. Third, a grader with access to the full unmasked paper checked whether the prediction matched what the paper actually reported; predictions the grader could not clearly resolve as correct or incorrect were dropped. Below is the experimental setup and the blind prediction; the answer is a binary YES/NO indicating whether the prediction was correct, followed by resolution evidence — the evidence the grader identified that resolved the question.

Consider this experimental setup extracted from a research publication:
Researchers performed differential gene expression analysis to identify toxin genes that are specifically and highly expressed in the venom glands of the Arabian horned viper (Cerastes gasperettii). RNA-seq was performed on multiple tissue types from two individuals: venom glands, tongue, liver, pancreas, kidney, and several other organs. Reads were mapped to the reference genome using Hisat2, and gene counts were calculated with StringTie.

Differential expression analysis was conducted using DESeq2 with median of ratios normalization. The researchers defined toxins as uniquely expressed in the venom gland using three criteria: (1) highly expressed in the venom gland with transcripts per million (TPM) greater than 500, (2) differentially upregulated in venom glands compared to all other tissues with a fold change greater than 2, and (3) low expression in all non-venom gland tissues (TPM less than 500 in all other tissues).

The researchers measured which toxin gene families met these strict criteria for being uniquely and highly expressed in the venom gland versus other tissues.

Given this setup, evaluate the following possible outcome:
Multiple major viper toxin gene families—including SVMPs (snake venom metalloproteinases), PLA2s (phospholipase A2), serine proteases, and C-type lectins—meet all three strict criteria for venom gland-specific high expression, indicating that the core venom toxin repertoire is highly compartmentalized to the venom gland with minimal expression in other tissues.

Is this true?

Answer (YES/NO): NO